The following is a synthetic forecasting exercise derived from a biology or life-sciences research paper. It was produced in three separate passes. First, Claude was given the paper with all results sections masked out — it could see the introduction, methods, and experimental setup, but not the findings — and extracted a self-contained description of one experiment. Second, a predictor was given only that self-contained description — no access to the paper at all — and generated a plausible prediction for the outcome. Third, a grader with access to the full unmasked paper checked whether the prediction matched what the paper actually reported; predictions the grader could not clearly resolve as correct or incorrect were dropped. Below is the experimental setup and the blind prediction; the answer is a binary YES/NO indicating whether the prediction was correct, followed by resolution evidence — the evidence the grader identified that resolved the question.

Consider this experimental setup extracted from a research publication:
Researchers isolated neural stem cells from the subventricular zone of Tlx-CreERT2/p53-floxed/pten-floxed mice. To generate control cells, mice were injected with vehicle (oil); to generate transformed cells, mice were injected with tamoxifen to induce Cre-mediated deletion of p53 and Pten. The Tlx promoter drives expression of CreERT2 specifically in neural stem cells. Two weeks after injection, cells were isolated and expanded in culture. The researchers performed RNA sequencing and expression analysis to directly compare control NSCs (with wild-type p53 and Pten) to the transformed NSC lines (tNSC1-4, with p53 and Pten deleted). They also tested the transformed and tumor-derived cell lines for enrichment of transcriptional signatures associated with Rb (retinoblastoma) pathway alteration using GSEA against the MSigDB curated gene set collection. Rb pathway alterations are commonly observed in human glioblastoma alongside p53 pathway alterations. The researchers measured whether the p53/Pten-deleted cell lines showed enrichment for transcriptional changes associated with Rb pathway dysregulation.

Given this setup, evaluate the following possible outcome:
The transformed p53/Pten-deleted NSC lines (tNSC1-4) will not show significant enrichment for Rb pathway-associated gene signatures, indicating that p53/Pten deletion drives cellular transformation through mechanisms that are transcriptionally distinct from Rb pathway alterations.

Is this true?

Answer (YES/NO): NO